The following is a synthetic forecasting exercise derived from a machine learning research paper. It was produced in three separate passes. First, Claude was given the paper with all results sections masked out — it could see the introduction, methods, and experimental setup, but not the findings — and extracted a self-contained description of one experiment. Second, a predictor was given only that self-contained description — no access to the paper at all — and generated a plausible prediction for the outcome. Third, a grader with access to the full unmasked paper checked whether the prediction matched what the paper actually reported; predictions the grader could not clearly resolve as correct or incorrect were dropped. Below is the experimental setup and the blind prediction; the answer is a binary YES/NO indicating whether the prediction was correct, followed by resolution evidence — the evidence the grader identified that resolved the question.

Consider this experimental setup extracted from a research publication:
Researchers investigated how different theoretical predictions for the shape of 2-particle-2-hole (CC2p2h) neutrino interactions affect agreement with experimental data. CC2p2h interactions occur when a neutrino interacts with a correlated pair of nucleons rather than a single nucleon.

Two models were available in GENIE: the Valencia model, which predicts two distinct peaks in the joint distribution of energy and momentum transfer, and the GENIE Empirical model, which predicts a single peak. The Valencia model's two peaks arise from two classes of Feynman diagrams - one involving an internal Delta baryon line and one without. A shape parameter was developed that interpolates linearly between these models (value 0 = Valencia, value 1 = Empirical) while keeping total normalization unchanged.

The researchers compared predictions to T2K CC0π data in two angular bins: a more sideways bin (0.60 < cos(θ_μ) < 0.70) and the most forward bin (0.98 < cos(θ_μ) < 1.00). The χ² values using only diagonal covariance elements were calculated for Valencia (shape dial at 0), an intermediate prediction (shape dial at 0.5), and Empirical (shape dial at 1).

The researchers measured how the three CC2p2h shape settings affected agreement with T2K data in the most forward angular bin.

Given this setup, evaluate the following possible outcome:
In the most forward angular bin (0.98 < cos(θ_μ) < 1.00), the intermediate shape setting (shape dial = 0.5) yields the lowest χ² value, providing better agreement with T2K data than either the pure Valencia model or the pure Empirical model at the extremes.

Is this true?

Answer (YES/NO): NO